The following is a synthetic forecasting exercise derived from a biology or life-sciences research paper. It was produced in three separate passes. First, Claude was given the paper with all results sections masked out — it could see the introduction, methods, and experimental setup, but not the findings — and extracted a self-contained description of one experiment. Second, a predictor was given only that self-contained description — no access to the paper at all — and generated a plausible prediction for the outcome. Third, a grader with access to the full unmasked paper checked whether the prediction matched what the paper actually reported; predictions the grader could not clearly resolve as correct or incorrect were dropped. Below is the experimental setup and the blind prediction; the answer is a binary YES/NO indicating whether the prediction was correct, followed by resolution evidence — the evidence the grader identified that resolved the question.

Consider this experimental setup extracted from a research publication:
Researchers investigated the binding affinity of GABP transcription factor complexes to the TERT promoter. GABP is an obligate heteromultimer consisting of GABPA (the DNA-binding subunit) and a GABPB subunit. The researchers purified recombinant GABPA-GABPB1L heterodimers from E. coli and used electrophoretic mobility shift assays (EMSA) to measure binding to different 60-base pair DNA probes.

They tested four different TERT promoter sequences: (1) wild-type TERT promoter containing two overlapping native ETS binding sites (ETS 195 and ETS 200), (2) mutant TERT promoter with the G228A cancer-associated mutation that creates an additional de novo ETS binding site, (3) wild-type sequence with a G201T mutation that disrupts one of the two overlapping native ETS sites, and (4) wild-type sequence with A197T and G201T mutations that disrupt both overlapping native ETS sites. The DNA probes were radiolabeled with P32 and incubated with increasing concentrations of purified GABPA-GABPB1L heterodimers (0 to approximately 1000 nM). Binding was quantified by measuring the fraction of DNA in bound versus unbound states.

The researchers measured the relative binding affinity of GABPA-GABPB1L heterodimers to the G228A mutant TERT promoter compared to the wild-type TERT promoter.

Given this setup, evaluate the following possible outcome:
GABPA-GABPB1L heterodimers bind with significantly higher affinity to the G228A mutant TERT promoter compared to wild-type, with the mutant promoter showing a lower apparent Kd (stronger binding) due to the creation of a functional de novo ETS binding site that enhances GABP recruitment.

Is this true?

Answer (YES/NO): NO